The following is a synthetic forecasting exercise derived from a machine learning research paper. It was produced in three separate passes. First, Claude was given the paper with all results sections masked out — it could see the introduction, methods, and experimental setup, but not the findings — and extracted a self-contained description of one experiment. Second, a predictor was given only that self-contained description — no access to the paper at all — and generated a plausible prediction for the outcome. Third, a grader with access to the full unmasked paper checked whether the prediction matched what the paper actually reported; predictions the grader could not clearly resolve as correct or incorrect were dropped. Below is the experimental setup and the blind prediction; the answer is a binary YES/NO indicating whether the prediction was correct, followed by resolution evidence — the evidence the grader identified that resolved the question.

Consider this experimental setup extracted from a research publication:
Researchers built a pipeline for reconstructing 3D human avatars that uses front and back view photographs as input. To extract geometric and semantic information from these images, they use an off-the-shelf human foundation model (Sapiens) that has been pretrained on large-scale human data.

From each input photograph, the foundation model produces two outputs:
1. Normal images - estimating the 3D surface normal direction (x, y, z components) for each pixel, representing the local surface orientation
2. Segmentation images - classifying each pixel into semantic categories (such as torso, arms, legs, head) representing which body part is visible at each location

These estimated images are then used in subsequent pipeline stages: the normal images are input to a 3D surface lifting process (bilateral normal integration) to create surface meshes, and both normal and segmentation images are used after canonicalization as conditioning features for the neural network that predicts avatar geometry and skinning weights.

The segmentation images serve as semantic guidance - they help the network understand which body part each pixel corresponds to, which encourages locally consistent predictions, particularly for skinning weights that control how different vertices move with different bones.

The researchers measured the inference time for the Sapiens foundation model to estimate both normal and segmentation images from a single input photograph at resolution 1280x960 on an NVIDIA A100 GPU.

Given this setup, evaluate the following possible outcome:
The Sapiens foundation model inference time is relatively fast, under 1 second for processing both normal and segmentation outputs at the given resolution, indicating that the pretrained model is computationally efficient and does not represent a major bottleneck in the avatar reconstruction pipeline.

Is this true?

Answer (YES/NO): NO